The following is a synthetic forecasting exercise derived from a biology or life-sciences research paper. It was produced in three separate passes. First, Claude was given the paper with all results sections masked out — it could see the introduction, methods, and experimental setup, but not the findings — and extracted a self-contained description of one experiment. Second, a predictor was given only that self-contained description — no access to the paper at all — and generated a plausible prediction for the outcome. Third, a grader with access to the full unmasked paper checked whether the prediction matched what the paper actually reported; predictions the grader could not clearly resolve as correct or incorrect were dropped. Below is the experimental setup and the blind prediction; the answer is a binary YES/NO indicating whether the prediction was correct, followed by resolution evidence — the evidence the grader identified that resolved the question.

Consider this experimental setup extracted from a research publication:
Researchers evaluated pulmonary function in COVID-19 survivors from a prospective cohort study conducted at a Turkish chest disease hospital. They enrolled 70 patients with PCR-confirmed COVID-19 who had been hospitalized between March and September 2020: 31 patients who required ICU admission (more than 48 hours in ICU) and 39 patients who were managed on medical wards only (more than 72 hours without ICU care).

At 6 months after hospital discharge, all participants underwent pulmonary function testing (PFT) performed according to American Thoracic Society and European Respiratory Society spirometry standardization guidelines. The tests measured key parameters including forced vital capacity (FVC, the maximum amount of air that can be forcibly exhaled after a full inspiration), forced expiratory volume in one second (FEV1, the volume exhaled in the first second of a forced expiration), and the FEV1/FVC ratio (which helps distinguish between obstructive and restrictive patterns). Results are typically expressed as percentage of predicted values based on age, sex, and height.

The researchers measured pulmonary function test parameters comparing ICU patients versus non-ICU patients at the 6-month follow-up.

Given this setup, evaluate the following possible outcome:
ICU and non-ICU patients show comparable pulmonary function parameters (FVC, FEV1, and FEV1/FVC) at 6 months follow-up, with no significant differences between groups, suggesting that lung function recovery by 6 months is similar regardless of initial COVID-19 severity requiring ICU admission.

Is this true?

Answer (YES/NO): NO